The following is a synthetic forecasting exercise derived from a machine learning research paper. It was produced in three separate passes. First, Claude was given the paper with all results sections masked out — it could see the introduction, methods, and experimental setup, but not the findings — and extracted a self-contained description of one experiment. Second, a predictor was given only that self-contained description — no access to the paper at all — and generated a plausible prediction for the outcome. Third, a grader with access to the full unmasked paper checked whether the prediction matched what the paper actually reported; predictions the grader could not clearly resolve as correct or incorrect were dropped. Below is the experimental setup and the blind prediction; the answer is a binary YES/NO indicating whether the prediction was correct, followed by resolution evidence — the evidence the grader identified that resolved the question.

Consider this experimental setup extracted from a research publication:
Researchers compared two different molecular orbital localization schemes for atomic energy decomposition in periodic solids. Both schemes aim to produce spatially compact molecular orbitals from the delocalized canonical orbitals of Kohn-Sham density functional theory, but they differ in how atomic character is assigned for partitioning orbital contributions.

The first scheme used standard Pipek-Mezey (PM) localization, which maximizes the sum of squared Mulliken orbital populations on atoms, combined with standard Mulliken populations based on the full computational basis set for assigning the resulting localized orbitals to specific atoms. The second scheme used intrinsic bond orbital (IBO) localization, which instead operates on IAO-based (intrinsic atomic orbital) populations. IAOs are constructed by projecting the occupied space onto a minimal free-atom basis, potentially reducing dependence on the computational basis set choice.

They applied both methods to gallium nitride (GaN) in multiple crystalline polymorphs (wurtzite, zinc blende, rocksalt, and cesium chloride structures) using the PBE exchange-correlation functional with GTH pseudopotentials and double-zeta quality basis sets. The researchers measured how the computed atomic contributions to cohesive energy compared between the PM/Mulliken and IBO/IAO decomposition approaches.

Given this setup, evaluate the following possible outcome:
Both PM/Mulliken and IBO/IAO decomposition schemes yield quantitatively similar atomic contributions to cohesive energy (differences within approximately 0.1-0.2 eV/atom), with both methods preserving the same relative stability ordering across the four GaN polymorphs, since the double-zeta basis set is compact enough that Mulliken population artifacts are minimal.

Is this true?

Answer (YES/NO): NO